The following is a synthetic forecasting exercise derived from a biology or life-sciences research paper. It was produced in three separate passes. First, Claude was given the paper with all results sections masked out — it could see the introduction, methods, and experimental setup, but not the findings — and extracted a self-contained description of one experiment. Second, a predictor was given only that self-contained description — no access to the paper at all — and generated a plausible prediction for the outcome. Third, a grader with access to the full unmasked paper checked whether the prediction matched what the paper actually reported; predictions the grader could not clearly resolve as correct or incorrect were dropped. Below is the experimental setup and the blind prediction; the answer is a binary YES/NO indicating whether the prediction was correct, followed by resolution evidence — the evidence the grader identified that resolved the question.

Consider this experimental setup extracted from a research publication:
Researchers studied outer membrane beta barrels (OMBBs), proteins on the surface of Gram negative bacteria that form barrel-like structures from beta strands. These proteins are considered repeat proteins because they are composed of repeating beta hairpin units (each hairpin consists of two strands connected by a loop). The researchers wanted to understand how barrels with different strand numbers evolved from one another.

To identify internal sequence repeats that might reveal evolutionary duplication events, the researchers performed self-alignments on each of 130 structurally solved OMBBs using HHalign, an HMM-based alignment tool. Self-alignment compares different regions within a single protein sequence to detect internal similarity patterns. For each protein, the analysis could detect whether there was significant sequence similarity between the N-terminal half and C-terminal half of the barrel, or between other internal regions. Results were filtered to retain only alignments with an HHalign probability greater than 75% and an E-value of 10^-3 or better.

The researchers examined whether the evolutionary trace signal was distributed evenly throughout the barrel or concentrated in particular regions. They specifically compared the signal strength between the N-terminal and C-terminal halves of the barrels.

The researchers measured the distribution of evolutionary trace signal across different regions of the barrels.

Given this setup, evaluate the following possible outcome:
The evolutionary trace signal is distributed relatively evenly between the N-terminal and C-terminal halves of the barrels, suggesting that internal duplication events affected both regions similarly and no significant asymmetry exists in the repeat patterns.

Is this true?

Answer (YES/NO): NO